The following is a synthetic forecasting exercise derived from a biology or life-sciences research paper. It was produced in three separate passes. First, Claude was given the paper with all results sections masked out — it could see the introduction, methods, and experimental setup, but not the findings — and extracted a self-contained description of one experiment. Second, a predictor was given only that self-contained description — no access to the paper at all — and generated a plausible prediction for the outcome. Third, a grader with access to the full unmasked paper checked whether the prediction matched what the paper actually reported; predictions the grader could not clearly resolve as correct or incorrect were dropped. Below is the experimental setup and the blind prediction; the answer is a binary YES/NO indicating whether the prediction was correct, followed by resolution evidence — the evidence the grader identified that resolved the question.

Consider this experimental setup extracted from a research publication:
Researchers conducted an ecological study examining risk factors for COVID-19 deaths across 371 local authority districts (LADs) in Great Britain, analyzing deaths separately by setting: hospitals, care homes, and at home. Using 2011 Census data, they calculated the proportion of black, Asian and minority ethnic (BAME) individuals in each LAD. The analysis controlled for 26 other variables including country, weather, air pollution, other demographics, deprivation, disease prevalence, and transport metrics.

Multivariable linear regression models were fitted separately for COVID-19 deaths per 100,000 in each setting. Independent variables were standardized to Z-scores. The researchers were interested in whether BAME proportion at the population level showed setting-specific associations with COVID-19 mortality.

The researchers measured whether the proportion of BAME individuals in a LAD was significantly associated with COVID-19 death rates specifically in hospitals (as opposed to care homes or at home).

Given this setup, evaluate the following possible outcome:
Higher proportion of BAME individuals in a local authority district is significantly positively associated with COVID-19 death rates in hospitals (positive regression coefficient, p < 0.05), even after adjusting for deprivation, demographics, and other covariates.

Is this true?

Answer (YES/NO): YES